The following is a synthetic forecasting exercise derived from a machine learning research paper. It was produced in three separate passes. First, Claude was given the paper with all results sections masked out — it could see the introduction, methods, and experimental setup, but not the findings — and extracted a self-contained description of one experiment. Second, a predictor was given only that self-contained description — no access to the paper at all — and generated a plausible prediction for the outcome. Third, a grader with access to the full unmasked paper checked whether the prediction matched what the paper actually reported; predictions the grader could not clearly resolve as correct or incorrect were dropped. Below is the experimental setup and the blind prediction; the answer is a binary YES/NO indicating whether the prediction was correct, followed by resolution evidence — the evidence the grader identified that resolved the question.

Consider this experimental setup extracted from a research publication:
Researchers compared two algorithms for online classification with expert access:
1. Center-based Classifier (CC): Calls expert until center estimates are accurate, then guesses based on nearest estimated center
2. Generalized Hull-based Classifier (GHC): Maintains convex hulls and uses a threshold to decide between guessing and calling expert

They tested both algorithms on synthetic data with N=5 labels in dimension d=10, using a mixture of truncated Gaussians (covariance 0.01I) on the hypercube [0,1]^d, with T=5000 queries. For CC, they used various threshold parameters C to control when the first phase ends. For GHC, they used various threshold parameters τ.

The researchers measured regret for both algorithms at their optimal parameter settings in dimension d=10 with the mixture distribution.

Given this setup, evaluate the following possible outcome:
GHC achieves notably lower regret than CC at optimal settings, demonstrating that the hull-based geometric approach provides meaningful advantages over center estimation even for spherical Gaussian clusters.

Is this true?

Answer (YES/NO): YES